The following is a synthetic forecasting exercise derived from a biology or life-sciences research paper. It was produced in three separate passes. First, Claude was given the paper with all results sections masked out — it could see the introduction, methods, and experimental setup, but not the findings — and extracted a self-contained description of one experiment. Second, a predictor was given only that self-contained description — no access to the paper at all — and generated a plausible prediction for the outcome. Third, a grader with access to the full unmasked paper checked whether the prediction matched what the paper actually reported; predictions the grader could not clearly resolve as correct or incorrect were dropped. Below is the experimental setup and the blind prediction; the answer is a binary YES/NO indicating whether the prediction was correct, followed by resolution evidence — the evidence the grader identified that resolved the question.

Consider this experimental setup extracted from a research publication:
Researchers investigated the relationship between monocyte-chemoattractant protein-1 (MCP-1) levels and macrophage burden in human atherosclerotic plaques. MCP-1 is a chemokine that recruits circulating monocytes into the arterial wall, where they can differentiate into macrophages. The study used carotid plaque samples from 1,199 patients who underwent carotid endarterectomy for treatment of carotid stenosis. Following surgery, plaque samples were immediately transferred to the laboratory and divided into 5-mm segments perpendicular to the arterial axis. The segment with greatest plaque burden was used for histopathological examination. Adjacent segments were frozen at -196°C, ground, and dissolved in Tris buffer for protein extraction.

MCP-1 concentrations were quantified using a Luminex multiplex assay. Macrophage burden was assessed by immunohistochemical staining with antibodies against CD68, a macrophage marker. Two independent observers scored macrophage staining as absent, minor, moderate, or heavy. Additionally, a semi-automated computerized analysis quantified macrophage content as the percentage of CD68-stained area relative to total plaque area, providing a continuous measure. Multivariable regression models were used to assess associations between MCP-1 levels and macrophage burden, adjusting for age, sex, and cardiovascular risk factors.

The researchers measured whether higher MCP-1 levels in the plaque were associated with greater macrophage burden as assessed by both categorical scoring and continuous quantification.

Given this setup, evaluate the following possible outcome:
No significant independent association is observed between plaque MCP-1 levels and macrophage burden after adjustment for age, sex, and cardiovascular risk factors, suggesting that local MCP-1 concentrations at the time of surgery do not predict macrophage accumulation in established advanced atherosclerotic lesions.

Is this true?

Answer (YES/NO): NO